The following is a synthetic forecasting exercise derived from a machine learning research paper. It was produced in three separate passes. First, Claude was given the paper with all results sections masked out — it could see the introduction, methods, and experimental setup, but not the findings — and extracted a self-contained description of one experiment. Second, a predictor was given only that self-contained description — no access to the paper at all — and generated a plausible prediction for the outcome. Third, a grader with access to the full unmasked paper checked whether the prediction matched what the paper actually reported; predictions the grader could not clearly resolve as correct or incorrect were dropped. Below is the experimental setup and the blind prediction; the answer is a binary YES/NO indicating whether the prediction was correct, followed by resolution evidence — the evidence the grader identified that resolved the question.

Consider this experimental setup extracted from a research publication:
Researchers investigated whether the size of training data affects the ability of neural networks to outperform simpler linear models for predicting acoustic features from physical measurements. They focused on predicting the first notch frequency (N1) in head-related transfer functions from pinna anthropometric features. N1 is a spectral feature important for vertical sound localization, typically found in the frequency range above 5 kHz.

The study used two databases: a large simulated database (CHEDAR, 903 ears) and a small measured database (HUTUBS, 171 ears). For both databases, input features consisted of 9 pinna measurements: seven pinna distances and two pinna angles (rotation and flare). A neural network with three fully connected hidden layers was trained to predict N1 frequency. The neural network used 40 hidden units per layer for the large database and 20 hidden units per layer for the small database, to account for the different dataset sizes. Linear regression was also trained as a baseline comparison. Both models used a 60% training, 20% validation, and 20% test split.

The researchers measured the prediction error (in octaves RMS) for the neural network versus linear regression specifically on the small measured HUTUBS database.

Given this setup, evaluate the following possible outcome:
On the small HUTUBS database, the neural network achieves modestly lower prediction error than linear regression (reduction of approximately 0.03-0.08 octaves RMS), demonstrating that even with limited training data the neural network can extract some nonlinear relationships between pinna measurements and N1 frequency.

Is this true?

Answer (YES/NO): NO